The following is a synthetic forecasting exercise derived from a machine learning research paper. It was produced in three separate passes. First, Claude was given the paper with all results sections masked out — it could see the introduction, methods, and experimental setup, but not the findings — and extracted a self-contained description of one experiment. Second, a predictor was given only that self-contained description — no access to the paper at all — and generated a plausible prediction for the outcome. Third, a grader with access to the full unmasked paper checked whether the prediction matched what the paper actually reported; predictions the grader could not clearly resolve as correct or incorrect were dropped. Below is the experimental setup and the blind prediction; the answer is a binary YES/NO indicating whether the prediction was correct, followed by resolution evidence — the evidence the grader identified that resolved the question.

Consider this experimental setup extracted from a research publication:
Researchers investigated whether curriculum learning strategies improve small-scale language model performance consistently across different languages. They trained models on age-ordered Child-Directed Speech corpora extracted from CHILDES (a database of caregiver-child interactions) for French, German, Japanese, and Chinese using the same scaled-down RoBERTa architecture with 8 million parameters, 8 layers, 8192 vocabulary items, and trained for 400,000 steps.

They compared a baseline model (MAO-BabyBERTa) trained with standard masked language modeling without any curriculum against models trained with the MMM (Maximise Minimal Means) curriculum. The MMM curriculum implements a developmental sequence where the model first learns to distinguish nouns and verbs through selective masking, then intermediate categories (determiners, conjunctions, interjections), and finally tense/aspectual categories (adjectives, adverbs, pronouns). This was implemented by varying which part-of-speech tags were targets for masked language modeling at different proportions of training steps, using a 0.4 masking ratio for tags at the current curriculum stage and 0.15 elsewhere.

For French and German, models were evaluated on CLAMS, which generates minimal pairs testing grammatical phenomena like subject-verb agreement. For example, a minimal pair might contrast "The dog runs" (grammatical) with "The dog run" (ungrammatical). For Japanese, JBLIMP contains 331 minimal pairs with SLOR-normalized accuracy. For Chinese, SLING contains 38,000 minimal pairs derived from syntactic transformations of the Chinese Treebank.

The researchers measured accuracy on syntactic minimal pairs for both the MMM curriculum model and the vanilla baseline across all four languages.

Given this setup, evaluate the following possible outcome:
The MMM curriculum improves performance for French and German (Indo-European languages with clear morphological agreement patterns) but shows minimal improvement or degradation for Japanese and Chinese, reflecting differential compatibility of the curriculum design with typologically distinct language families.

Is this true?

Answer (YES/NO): NO